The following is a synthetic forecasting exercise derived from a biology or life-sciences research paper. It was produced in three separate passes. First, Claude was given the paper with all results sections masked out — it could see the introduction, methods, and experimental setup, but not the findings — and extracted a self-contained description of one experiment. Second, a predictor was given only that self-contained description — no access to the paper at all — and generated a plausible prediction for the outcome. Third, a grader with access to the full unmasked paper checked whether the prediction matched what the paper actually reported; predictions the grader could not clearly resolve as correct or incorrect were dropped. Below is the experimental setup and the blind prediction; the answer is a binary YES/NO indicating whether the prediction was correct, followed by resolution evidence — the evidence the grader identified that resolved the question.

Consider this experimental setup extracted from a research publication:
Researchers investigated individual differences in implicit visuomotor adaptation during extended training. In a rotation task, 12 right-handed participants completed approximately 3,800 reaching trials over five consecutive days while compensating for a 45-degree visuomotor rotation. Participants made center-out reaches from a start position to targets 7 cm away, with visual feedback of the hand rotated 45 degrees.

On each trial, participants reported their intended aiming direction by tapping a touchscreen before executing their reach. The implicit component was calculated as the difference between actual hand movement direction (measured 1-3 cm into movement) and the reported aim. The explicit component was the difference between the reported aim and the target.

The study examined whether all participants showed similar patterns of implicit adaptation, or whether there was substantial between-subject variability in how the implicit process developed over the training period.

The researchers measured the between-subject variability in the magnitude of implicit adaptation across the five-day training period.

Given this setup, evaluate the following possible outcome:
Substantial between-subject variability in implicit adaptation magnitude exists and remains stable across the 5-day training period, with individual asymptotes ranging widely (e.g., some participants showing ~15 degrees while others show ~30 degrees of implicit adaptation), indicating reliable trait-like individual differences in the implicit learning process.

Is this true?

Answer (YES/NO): YES